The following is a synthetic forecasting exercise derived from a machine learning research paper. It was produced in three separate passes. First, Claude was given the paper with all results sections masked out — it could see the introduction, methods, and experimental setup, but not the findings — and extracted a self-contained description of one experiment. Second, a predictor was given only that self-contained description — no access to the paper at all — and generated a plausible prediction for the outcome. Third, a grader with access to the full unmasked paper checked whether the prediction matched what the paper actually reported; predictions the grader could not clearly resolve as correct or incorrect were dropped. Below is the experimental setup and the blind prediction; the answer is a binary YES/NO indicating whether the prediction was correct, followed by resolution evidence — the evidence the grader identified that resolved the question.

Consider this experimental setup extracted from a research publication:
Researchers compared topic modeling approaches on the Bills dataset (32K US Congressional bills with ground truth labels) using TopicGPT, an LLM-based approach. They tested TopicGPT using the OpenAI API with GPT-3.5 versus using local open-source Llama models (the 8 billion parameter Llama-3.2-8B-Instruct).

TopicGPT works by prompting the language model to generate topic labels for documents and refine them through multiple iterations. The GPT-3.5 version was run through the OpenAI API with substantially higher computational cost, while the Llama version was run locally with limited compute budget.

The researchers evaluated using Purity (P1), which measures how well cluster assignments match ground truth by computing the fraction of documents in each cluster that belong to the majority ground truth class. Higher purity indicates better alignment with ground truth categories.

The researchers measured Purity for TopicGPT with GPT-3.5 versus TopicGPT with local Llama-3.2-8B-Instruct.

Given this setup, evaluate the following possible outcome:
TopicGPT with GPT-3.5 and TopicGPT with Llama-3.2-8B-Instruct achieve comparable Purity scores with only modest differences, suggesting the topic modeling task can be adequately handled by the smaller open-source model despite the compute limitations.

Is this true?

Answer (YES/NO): NO